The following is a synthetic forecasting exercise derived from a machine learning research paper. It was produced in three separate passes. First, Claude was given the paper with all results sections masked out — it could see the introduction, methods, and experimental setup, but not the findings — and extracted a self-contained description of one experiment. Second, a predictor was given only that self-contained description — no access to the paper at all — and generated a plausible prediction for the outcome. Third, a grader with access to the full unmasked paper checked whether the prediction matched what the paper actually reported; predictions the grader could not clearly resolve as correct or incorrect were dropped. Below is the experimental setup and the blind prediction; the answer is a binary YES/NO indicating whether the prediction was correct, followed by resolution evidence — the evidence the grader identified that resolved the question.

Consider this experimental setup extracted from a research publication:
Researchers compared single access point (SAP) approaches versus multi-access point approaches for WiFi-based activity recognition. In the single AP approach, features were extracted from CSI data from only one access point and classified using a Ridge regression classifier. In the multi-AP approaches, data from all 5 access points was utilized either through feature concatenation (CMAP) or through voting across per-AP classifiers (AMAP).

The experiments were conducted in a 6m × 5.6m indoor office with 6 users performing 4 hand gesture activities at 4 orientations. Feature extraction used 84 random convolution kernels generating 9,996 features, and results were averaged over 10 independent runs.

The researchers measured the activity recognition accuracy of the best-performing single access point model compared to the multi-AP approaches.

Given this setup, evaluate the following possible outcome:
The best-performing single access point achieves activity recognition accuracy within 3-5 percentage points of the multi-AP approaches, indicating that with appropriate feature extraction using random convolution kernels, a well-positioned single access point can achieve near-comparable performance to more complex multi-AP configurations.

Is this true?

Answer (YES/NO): NO